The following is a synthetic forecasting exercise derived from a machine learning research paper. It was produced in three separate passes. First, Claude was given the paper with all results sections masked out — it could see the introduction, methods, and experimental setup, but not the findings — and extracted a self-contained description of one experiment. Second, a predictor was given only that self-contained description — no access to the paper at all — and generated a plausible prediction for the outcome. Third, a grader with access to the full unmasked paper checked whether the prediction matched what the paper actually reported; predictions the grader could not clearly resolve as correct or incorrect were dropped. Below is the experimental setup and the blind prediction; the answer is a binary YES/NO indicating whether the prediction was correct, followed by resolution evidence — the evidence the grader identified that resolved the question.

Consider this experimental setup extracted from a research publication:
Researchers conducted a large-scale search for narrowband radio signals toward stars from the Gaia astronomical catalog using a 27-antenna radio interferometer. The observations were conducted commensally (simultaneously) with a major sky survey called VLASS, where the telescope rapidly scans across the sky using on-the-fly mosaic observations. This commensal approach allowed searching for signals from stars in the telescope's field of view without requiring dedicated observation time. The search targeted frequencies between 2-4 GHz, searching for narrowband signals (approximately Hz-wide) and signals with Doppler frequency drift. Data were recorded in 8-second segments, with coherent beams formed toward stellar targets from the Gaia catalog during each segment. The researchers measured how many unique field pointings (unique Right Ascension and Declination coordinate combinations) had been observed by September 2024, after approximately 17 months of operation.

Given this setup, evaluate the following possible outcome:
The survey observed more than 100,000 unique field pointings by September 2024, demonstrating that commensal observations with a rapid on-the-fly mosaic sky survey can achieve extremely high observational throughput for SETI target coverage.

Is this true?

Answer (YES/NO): YES